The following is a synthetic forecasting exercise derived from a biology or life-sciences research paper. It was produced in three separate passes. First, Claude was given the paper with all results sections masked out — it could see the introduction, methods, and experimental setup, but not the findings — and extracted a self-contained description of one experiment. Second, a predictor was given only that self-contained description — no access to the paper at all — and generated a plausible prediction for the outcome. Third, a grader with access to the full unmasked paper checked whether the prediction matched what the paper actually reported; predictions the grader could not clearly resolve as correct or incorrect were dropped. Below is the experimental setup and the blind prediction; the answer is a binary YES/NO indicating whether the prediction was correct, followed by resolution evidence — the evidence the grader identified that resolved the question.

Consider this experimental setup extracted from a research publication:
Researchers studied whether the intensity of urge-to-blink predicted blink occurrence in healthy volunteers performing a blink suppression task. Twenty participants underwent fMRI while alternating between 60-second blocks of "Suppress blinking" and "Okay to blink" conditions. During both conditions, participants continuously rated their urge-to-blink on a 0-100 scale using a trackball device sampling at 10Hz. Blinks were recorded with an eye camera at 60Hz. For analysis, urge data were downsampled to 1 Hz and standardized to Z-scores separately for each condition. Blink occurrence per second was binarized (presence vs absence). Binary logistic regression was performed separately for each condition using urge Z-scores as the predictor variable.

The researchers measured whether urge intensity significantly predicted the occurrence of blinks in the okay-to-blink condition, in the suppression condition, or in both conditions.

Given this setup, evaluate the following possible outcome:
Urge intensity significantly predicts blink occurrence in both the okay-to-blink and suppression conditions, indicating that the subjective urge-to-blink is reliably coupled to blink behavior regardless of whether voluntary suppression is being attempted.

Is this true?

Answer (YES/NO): NO